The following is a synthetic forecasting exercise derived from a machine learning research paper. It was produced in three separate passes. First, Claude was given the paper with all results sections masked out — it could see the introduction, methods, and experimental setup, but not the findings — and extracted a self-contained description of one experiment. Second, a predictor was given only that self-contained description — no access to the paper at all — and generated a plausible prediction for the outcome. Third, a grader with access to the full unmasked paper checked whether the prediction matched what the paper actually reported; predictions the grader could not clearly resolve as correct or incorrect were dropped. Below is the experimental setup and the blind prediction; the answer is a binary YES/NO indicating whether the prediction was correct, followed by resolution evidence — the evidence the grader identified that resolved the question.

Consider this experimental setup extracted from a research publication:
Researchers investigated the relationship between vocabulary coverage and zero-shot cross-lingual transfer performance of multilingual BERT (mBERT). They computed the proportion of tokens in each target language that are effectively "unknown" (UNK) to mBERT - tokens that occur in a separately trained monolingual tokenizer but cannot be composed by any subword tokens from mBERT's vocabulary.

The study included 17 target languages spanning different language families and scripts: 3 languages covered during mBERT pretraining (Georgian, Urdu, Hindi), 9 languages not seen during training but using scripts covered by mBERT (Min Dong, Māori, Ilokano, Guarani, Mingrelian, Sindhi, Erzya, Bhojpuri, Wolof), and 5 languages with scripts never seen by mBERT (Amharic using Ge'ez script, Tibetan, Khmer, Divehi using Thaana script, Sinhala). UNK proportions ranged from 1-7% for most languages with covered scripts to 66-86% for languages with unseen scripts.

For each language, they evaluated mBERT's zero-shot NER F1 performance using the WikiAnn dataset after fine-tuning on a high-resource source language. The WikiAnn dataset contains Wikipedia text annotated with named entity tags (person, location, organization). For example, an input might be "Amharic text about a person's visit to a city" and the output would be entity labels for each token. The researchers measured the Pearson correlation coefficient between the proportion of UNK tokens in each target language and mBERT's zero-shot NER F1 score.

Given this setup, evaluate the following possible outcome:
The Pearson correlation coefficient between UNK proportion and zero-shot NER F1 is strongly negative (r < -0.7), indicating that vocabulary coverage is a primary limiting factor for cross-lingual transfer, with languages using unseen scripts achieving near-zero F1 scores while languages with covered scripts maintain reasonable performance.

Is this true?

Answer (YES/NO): YES